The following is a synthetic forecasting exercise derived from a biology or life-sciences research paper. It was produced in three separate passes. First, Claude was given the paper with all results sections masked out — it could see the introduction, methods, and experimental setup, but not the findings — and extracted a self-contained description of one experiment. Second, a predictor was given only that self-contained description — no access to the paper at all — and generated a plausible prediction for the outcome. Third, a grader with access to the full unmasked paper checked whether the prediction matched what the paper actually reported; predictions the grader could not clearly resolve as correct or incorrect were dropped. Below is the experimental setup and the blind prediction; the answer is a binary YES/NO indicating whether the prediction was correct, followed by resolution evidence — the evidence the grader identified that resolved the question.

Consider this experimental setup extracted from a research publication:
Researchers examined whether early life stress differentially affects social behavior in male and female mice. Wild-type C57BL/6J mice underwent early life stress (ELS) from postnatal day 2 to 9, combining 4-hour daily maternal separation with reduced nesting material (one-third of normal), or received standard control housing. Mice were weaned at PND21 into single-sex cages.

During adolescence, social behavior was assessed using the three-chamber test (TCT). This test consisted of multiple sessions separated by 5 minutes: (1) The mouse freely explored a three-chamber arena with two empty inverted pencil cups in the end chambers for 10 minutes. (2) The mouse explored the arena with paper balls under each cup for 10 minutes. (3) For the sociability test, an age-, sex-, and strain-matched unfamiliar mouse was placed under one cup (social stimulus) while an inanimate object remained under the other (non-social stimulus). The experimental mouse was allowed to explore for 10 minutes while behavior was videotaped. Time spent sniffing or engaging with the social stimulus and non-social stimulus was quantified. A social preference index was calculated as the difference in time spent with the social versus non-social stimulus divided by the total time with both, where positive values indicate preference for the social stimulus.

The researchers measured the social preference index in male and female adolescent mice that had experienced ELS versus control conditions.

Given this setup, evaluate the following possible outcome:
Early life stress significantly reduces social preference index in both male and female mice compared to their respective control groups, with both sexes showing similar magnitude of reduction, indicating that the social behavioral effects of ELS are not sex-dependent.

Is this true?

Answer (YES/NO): NO